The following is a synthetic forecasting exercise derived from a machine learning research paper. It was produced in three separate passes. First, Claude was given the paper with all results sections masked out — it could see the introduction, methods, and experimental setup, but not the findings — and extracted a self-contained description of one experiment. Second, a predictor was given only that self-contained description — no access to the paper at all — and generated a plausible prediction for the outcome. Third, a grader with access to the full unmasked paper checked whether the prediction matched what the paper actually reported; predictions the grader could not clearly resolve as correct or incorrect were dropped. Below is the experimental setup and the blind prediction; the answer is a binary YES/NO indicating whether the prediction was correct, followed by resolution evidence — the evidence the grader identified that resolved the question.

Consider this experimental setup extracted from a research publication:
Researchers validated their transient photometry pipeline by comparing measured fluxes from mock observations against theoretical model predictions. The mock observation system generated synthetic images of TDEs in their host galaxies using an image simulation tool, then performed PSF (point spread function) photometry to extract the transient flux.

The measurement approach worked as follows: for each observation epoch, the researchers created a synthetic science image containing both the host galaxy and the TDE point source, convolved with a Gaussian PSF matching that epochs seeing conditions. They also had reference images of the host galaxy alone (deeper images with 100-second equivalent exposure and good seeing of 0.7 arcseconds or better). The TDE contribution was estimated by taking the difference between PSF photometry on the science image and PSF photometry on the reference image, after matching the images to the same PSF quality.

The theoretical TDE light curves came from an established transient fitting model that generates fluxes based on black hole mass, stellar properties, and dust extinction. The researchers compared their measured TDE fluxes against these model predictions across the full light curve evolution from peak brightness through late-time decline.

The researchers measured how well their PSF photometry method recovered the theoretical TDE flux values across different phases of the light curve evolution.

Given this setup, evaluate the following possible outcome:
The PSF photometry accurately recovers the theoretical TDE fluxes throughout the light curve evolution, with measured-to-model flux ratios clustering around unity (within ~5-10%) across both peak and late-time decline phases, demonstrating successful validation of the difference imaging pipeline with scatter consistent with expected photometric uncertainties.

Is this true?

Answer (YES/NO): NO